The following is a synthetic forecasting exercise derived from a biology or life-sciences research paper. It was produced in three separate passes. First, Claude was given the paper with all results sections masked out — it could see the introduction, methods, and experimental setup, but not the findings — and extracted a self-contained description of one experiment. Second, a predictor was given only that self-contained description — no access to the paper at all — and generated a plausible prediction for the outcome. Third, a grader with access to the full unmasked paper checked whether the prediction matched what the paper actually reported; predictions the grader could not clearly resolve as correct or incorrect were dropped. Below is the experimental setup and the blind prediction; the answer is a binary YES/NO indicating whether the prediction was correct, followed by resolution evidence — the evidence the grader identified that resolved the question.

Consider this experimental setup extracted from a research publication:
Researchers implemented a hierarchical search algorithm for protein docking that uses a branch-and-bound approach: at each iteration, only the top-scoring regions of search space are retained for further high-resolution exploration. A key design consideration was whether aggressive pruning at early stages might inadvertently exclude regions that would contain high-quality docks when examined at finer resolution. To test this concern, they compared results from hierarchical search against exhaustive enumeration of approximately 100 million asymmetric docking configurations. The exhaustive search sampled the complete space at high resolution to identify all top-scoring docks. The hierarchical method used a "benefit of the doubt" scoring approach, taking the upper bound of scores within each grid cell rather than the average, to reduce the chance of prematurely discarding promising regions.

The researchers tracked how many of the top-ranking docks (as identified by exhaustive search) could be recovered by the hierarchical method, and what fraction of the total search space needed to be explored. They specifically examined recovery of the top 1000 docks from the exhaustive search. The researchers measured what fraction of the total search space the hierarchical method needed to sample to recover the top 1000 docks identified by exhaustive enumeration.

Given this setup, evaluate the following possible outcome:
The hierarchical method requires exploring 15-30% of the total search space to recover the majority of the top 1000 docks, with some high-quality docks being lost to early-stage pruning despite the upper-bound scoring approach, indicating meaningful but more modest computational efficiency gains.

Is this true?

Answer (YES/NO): NO